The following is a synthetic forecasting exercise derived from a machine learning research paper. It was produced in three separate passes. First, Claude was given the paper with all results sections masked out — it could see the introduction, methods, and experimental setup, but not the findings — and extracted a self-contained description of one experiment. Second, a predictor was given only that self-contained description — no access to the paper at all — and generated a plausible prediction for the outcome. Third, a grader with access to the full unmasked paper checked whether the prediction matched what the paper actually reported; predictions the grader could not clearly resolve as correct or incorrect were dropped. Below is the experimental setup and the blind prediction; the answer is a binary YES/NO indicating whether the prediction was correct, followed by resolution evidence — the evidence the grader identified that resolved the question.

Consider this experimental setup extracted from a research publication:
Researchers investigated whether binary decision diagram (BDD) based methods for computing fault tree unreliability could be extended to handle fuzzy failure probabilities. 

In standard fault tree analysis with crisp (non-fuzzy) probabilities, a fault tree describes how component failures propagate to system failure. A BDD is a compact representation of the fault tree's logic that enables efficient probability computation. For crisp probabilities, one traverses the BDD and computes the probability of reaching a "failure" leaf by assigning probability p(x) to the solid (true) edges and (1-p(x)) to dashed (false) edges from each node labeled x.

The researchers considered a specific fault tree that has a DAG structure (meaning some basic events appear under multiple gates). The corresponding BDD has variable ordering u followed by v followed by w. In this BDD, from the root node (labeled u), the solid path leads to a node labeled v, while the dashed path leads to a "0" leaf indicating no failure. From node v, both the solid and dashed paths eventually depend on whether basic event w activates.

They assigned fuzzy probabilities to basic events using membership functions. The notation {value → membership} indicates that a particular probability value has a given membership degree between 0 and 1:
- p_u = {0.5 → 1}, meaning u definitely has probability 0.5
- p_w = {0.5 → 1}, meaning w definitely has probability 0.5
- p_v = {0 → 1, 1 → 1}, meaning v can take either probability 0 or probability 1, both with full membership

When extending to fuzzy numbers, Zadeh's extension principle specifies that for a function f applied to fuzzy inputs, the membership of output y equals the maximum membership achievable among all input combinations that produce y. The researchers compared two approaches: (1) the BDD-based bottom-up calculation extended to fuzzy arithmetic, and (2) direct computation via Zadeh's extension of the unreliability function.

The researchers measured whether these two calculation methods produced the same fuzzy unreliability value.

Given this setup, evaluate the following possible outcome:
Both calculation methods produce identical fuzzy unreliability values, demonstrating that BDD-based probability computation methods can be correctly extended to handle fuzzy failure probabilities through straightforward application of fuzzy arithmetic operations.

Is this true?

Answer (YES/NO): NO